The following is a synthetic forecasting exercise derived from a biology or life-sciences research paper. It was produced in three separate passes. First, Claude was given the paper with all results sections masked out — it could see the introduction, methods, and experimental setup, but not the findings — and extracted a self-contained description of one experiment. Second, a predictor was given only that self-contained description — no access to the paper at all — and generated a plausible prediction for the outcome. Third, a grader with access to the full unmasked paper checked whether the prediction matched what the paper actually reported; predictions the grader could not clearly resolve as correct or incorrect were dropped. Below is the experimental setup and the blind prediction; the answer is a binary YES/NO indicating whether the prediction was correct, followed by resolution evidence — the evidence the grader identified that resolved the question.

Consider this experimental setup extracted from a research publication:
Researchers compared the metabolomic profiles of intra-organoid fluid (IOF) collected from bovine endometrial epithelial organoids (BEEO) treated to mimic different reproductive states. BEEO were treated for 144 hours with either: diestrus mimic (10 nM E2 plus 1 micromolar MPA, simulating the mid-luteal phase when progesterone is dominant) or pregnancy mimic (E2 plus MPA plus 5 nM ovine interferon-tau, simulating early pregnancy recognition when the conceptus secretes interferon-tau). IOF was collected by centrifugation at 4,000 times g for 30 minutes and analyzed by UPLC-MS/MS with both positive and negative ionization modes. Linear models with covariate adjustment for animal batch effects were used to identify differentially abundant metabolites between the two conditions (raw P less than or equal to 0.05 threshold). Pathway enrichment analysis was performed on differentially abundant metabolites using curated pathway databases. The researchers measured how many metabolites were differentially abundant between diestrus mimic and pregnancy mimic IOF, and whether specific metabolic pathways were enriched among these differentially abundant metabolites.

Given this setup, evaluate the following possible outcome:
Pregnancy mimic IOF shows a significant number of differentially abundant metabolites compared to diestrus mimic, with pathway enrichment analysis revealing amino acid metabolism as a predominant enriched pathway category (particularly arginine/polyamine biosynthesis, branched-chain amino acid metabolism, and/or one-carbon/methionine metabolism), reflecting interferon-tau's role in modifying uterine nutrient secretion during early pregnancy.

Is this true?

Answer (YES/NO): NO